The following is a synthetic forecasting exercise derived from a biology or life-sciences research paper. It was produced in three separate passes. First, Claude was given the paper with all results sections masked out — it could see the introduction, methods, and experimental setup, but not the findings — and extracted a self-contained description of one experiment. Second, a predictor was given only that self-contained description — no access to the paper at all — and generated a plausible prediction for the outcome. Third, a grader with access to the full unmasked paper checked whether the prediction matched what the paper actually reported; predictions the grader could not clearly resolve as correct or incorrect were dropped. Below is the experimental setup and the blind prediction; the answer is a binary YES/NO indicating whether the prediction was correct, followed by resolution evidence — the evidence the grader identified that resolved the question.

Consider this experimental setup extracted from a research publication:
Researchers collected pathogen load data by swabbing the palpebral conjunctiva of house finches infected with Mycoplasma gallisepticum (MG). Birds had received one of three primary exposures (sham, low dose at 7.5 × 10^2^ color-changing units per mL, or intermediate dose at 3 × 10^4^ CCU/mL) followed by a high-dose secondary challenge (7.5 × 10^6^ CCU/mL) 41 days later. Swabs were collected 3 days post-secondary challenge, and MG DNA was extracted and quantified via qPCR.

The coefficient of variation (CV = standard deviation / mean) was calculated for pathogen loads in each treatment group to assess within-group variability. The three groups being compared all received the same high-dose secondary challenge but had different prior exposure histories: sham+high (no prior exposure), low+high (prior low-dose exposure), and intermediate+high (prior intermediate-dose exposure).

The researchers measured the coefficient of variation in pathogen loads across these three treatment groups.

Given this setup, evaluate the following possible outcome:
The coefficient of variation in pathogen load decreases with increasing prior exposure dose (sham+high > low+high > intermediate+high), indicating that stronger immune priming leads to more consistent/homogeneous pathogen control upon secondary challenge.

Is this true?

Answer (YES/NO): NO